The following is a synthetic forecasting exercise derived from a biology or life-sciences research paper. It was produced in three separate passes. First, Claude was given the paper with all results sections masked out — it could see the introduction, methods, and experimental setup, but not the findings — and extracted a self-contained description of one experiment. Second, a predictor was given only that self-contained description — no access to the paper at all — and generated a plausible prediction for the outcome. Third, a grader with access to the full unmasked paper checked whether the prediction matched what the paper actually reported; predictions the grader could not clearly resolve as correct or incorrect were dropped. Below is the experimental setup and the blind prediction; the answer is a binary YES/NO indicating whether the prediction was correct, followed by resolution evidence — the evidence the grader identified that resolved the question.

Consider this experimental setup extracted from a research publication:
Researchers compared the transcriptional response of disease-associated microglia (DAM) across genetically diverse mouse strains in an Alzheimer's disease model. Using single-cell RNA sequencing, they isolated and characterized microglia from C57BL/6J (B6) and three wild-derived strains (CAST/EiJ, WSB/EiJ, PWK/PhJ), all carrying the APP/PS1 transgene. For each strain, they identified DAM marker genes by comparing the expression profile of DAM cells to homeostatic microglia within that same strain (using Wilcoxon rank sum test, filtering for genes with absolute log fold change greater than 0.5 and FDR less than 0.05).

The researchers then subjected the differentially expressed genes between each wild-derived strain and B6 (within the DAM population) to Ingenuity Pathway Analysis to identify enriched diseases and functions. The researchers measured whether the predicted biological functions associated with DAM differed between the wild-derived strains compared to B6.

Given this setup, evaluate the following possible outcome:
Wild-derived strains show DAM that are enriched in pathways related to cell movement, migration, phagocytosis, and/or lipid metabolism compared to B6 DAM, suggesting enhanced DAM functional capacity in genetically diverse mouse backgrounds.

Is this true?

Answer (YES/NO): NO